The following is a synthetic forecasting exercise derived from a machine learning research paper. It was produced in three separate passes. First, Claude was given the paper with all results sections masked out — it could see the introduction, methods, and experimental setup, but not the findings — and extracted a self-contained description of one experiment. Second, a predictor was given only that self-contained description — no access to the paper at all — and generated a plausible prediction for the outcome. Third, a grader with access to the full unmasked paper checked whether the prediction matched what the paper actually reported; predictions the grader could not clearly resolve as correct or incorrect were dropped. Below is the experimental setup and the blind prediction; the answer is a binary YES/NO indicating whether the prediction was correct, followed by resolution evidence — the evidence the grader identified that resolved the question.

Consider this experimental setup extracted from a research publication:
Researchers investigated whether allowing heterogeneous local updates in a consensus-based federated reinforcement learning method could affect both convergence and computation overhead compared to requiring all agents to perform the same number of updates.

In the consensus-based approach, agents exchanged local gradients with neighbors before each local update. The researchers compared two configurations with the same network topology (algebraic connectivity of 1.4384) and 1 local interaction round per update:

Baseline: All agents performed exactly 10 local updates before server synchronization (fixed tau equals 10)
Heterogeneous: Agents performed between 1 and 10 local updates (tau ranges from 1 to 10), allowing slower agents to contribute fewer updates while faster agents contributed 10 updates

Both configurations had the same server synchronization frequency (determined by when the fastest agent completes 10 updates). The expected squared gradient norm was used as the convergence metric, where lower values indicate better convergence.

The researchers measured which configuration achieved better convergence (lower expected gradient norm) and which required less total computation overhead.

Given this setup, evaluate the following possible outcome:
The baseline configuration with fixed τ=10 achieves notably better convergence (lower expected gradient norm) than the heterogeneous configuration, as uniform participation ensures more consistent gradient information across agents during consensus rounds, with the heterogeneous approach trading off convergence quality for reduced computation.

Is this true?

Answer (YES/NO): NO